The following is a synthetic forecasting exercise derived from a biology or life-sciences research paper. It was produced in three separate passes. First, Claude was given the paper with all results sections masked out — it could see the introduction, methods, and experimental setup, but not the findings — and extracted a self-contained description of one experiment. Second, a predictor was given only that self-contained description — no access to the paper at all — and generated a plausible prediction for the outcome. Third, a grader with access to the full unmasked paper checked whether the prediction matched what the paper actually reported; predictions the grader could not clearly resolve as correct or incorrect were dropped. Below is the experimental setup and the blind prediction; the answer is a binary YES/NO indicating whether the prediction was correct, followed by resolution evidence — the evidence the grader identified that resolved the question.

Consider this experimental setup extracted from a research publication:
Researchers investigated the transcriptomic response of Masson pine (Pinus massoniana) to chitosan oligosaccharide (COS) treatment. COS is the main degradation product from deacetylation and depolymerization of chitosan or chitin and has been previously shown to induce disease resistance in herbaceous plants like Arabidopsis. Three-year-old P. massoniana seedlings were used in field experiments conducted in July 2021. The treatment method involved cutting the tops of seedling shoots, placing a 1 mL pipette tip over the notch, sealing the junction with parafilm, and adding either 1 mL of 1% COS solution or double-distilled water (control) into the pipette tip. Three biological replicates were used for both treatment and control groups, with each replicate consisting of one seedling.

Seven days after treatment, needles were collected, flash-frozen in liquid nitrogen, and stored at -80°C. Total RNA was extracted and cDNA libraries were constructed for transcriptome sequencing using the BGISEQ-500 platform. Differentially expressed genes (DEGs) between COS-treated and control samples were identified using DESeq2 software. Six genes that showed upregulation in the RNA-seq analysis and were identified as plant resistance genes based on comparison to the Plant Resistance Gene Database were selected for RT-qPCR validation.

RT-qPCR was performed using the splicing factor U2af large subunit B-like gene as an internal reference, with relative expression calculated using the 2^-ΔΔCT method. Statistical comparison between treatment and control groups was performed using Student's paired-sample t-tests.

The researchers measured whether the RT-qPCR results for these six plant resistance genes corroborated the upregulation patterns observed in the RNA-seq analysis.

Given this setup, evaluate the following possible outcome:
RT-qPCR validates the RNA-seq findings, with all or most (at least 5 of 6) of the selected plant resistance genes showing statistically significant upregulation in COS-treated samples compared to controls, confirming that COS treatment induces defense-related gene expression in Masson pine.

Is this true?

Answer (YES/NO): NO